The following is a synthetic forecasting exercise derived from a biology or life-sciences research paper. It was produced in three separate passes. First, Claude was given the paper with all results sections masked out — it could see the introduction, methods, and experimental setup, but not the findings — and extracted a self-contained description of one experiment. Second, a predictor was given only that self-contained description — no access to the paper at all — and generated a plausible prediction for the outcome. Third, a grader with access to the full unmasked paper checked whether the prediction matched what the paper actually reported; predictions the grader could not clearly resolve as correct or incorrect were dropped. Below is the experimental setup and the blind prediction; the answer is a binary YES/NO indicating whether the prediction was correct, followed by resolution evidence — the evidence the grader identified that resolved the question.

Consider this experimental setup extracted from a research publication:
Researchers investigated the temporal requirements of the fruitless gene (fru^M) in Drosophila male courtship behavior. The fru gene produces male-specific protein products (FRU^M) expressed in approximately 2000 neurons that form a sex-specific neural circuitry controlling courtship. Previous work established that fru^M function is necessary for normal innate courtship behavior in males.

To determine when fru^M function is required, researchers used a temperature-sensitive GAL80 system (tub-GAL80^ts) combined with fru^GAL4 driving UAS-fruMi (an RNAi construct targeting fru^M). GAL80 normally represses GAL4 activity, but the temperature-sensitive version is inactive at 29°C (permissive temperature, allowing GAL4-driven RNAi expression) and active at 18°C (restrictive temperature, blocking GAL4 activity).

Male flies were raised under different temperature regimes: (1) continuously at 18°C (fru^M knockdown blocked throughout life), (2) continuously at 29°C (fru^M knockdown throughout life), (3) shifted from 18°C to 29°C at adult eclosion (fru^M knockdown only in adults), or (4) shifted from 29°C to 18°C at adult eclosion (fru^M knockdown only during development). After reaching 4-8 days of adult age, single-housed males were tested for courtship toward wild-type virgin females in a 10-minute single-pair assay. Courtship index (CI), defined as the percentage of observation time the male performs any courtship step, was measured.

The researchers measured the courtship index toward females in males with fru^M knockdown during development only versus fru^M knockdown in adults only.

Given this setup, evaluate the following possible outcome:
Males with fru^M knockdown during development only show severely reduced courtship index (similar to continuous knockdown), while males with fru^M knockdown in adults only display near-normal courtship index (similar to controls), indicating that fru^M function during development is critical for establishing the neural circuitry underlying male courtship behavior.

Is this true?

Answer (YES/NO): YES